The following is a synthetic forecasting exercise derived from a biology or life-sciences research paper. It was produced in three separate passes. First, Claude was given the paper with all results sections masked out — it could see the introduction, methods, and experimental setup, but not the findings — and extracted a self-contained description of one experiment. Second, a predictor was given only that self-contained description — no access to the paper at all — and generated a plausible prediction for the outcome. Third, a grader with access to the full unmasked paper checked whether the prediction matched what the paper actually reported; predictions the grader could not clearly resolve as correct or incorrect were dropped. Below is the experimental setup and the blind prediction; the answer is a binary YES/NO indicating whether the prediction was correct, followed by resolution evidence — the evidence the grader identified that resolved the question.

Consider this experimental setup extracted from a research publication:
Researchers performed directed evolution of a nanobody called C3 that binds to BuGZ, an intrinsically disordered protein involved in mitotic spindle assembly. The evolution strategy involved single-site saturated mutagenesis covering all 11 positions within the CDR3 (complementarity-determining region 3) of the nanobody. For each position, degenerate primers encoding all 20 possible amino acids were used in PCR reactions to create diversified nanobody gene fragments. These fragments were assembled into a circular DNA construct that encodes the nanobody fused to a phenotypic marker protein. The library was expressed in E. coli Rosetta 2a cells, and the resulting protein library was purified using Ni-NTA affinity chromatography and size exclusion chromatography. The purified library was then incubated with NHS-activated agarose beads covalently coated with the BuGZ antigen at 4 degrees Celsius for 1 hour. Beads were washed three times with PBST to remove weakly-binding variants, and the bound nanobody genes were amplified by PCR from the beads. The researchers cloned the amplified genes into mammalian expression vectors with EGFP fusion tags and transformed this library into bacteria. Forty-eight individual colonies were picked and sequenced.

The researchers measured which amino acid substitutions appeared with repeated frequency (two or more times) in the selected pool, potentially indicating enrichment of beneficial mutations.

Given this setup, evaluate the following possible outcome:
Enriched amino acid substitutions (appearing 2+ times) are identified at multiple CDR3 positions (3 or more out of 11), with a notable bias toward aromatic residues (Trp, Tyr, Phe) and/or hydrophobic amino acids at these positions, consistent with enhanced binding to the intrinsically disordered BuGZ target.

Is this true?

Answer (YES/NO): NO